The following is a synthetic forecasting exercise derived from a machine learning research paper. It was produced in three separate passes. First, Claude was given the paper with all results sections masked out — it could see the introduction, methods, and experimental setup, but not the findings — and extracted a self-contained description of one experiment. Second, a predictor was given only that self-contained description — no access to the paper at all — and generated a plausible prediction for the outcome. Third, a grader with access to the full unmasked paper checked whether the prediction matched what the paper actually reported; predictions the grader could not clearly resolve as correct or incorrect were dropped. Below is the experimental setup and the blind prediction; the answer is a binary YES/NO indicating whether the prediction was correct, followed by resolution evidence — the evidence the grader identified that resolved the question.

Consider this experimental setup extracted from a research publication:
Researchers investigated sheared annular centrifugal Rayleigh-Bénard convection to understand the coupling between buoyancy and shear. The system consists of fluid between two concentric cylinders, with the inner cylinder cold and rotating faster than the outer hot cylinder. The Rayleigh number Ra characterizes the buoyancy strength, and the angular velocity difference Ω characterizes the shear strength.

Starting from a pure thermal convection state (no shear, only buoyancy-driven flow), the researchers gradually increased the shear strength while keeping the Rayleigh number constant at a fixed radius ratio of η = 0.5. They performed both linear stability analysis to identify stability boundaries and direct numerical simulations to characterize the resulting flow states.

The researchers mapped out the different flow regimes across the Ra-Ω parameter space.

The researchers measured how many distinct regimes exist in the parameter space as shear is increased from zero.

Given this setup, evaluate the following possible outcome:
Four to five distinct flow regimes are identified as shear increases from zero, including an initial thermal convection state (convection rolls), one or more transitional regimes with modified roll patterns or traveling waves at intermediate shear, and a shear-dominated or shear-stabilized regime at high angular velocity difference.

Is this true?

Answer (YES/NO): NO